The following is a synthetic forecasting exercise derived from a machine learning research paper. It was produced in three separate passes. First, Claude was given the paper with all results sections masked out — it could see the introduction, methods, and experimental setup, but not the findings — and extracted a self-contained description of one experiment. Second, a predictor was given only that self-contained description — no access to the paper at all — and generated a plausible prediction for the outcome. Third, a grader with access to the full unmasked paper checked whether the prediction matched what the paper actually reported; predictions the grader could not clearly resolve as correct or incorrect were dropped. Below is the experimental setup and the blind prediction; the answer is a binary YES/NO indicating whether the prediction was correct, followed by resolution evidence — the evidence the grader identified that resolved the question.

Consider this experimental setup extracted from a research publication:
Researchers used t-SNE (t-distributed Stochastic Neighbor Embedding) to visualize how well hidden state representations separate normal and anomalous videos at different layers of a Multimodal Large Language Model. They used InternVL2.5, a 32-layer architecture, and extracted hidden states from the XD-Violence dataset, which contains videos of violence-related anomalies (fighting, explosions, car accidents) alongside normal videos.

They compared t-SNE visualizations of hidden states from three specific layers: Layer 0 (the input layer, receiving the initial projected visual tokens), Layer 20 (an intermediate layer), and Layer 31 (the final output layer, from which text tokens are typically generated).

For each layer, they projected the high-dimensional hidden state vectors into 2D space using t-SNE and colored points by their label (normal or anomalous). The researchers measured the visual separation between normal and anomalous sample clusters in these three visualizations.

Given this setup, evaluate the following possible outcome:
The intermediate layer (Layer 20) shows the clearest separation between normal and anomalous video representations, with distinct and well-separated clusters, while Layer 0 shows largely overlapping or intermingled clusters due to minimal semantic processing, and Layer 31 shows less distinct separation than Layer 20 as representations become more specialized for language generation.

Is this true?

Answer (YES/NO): YES